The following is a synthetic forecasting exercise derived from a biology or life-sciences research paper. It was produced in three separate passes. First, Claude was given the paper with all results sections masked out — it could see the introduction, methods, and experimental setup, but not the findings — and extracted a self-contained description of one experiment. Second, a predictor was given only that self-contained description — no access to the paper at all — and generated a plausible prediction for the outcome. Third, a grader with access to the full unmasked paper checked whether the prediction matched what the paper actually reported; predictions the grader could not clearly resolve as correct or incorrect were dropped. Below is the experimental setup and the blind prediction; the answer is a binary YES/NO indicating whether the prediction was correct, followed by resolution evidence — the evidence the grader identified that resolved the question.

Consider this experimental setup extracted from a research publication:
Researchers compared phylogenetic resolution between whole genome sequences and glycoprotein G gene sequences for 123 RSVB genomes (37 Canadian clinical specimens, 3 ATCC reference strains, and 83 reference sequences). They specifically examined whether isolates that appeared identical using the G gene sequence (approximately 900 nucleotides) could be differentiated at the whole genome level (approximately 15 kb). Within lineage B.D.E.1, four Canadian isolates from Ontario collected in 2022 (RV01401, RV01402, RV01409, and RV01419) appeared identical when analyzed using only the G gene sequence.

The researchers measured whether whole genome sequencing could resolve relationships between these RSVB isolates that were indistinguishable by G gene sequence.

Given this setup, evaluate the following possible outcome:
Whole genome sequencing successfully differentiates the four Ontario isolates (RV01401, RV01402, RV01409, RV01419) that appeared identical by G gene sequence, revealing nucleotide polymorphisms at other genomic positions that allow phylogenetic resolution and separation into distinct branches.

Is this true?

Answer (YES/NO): YES